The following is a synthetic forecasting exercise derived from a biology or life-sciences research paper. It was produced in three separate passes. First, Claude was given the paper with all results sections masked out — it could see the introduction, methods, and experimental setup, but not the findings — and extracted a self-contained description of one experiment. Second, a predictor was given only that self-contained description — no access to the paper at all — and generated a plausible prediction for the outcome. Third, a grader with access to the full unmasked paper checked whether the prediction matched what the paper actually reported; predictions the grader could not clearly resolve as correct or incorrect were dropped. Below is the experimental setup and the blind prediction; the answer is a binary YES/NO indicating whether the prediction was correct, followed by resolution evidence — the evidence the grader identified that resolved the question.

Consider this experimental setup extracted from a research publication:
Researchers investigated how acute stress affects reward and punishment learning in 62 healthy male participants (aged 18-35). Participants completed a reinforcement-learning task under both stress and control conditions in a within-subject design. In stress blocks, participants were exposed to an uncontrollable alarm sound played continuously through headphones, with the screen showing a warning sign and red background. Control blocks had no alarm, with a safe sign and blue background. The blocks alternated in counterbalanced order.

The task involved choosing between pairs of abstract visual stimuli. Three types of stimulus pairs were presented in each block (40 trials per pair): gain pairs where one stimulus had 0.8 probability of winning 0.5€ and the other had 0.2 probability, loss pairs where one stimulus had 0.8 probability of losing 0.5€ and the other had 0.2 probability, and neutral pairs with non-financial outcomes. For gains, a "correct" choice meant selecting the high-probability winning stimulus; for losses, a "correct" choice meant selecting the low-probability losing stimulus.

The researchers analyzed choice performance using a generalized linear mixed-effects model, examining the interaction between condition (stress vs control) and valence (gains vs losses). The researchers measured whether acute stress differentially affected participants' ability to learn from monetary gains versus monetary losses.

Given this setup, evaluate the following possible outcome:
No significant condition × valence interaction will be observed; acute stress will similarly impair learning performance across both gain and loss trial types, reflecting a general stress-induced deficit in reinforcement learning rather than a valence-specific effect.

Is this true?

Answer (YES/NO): NO